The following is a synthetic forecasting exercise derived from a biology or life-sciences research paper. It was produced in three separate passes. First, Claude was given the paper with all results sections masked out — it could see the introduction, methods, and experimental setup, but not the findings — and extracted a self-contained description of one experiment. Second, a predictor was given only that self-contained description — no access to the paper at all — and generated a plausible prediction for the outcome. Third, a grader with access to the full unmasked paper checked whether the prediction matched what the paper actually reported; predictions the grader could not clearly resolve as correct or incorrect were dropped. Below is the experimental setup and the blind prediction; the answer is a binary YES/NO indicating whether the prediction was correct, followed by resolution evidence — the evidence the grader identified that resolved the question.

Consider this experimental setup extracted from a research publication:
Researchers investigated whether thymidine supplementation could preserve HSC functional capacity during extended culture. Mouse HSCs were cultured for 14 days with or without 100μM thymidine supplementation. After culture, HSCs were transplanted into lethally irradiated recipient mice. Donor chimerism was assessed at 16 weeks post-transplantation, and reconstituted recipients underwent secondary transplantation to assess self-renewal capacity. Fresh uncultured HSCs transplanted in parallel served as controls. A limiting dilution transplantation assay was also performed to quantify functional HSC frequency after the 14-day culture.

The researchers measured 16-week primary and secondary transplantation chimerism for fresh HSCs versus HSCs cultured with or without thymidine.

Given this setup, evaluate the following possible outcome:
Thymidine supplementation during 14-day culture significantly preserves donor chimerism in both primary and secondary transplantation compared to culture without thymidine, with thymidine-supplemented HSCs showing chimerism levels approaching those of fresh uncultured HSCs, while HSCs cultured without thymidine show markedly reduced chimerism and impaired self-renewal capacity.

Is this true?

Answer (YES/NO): YES